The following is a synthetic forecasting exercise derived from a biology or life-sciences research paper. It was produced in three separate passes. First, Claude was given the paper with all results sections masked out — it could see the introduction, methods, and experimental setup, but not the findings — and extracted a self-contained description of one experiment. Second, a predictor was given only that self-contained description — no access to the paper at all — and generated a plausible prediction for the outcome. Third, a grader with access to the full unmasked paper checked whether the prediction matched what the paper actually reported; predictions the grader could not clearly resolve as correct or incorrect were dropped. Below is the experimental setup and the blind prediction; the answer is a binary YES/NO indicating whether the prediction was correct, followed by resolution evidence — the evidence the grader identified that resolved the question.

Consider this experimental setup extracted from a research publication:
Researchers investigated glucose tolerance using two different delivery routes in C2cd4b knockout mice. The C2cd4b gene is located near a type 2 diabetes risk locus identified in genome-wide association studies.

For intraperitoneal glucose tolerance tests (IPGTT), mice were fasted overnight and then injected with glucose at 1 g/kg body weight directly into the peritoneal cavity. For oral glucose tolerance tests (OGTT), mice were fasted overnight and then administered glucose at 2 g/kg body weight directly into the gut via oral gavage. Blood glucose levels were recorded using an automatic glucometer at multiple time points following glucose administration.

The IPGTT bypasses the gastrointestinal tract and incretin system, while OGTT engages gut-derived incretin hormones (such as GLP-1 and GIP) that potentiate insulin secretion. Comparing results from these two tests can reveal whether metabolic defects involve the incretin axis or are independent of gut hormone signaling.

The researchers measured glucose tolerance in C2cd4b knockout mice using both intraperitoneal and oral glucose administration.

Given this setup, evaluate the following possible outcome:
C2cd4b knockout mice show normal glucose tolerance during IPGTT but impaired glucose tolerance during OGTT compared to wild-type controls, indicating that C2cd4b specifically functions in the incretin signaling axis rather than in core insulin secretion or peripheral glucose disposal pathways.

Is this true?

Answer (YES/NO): NO